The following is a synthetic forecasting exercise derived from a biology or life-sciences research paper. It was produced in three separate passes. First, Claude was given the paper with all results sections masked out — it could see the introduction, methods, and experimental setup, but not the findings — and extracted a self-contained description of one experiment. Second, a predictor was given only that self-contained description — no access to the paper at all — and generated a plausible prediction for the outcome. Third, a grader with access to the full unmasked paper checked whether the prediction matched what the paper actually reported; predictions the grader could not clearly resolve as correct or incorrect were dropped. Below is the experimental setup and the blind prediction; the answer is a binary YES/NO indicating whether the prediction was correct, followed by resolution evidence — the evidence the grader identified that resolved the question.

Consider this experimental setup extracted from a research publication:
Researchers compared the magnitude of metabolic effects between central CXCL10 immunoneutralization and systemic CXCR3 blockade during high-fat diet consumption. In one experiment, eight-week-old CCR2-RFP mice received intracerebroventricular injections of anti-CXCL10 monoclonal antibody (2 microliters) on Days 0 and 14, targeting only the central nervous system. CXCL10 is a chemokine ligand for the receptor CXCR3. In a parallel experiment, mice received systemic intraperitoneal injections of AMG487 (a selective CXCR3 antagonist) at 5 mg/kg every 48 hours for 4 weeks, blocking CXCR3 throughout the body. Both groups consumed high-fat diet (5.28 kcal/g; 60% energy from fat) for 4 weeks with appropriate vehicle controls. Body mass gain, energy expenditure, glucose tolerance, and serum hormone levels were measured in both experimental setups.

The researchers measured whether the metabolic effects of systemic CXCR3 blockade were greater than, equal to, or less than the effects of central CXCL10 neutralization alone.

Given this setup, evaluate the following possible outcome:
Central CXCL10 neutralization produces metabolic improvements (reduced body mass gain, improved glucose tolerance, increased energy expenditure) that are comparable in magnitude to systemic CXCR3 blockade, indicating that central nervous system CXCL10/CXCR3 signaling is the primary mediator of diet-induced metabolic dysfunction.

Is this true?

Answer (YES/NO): NO